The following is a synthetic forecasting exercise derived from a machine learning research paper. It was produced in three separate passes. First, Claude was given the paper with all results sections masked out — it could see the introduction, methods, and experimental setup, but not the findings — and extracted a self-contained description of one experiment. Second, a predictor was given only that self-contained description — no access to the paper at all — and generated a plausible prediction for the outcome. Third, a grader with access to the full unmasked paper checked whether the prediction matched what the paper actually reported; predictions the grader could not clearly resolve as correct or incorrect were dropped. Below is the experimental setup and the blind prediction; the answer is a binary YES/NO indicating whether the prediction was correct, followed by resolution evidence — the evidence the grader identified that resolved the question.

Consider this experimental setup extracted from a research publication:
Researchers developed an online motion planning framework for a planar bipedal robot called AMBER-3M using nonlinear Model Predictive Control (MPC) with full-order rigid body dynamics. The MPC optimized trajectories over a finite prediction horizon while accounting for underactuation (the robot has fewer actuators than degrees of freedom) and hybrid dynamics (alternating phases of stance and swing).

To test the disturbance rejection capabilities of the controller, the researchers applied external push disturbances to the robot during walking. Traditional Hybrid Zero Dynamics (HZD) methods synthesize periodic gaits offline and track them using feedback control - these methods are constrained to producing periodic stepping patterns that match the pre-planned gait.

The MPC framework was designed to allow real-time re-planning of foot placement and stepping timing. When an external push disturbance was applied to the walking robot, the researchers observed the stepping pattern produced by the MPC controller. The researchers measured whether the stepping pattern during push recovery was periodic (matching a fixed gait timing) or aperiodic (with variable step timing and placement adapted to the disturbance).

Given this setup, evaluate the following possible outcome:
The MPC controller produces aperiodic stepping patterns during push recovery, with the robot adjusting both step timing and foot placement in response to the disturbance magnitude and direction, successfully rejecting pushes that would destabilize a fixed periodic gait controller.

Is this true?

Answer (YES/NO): NO